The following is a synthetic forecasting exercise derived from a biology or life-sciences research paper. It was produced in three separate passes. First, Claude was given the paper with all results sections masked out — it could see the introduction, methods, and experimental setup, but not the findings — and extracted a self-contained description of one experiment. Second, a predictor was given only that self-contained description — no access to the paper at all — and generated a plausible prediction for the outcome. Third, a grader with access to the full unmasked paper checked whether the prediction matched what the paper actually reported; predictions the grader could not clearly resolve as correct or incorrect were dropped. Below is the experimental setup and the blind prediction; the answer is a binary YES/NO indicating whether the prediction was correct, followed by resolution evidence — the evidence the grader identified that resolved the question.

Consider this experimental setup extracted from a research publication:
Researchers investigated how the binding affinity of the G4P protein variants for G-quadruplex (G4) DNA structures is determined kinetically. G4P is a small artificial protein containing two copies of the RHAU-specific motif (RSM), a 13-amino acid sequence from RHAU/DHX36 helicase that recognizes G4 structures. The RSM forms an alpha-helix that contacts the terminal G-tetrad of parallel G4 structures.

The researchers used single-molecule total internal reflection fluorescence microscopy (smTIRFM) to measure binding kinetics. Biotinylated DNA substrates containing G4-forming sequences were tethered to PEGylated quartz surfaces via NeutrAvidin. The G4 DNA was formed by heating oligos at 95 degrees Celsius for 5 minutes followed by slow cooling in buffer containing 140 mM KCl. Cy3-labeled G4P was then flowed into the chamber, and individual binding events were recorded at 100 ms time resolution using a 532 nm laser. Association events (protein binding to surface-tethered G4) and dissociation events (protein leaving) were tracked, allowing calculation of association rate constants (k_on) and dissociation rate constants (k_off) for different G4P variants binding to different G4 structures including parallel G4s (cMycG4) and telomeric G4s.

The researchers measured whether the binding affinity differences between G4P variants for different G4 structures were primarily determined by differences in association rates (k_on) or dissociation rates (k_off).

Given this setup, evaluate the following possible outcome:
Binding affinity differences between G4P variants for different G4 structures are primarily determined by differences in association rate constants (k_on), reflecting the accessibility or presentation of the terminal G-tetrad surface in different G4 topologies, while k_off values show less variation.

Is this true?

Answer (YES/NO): YES